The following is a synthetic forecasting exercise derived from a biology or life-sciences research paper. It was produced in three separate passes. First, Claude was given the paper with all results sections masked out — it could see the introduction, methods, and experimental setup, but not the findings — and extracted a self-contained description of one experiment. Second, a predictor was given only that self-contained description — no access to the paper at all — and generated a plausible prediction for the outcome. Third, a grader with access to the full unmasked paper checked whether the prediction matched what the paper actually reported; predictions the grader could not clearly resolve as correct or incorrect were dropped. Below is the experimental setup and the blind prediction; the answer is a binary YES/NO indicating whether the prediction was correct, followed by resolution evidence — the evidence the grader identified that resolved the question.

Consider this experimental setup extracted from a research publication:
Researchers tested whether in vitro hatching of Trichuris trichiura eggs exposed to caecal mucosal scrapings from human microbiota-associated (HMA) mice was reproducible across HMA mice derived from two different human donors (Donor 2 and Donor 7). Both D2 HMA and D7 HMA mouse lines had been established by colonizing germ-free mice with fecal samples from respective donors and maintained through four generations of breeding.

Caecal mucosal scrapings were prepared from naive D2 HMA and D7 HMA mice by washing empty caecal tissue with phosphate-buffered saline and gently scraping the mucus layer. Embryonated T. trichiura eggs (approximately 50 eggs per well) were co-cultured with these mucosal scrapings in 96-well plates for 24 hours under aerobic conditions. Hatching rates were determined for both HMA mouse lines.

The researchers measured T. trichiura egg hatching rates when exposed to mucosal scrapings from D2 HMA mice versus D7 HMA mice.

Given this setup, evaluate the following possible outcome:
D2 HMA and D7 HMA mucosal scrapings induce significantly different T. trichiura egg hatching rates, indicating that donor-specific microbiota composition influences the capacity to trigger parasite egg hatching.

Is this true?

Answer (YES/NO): YES